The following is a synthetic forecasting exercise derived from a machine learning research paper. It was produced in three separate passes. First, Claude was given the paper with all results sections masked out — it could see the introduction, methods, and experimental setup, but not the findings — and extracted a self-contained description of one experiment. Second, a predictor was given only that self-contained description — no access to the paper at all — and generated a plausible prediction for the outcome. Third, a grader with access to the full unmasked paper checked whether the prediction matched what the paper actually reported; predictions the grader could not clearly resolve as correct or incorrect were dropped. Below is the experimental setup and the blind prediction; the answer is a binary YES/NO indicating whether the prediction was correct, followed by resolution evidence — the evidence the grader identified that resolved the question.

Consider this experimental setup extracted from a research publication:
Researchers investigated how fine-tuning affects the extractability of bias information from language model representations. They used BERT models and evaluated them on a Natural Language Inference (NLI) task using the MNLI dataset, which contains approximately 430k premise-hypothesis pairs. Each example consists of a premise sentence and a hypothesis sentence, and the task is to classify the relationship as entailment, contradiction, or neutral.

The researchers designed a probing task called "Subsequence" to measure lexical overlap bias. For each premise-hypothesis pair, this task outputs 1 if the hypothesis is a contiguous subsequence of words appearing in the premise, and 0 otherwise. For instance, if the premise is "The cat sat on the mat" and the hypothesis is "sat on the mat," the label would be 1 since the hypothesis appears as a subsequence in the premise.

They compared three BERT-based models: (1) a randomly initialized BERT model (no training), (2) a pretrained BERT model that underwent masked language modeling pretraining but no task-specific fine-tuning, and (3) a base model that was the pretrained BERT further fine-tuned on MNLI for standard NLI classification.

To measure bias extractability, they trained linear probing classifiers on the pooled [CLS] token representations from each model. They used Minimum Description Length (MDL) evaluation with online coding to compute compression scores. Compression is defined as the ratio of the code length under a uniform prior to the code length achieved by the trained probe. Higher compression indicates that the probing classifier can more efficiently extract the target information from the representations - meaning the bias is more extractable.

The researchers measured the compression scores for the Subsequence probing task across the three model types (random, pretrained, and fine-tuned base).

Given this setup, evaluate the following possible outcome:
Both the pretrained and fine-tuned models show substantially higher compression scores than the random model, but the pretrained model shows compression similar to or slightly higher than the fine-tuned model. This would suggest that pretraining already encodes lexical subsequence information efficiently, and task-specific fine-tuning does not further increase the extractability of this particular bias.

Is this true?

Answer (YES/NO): NO